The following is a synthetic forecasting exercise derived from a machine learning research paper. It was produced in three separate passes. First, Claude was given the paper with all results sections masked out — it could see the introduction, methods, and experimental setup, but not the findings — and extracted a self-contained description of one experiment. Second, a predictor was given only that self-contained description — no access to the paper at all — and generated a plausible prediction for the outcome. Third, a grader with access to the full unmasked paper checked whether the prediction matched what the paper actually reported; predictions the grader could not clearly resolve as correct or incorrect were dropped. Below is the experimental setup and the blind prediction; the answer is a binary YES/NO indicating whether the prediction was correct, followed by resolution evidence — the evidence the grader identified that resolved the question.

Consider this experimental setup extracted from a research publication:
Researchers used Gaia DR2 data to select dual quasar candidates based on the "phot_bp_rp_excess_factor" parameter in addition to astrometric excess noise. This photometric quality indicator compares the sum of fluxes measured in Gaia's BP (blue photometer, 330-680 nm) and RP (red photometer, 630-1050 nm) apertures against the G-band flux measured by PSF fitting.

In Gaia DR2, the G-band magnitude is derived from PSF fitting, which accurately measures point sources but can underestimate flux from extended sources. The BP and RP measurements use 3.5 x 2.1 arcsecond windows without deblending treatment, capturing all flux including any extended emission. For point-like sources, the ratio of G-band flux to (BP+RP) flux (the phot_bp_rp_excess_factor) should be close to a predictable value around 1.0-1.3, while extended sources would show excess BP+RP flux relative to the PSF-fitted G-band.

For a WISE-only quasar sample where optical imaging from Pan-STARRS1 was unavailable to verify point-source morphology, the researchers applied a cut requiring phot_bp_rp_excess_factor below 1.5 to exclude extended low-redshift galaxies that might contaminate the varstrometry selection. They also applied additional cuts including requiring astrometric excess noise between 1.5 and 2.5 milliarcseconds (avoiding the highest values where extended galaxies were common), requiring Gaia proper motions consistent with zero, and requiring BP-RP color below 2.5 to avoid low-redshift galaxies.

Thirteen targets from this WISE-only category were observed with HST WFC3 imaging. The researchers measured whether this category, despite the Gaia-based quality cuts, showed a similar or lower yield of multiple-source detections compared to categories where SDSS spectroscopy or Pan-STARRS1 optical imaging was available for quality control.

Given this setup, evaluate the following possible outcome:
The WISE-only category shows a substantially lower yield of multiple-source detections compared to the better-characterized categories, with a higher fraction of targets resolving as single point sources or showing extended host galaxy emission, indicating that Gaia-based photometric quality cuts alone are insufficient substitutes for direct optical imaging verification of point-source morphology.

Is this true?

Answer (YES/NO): YES